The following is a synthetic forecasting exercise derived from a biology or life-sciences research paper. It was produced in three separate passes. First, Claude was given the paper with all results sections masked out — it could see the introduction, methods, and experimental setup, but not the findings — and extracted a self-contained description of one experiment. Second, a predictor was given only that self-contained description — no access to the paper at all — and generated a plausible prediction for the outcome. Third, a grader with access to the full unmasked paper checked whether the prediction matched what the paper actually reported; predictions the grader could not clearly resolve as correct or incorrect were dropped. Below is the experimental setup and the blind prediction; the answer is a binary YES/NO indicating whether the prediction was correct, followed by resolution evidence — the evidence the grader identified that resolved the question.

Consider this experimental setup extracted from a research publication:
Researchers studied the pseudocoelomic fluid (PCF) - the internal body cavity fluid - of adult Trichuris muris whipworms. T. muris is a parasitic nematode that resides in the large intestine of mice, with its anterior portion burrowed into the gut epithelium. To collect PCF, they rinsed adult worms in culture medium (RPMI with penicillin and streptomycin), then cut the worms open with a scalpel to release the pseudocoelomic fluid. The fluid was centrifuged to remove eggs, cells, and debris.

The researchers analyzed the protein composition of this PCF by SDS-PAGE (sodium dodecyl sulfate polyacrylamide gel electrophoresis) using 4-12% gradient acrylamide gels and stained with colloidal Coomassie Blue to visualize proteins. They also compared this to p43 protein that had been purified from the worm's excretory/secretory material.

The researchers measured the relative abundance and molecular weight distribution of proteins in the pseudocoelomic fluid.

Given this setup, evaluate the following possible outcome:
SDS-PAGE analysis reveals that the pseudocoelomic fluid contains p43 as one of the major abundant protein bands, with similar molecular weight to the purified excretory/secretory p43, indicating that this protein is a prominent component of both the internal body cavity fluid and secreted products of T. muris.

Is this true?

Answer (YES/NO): YES